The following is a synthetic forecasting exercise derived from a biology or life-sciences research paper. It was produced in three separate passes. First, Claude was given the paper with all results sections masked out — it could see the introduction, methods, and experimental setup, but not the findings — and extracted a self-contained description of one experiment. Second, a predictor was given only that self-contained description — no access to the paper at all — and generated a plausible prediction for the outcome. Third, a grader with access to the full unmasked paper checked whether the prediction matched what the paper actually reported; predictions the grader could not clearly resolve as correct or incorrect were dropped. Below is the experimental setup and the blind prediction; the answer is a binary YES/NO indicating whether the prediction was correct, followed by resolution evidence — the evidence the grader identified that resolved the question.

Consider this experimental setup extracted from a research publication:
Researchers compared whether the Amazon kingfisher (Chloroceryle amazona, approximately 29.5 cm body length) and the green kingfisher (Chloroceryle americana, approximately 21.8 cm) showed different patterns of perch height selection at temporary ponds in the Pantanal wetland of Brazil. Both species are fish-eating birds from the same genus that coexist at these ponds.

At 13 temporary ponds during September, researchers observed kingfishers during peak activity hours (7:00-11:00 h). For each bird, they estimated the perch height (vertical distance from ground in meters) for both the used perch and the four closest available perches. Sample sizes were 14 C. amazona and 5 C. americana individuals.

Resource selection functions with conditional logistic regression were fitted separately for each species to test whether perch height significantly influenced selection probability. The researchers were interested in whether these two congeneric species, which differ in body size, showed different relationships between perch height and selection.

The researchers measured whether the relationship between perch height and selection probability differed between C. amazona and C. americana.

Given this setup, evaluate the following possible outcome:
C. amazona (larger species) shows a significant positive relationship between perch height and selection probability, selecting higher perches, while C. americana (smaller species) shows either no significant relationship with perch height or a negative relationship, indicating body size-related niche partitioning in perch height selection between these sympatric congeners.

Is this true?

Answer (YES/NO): NO